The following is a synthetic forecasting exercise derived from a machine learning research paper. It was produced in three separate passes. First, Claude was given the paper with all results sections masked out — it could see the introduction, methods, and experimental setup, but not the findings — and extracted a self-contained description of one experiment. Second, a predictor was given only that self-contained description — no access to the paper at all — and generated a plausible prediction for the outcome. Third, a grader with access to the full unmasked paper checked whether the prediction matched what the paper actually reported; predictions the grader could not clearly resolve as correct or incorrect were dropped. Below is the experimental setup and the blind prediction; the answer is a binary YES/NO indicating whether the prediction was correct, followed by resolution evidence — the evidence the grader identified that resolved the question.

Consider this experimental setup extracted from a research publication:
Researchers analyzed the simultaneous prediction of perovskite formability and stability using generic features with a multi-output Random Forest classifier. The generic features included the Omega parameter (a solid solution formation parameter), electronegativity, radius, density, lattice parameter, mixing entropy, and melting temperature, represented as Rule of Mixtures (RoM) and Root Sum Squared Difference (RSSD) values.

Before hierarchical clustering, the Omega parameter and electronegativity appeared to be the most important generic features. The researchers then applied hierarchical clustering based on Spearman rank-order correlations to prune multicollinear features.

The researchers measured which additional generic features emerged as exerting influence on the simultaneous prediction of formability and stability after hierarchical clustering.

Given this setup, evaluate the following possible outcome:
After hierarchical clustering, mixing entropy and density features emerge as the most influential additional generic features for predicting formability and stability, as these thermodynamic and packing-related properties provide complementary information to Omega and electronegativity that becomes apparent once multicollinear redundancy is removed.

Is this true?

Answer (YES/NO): NO